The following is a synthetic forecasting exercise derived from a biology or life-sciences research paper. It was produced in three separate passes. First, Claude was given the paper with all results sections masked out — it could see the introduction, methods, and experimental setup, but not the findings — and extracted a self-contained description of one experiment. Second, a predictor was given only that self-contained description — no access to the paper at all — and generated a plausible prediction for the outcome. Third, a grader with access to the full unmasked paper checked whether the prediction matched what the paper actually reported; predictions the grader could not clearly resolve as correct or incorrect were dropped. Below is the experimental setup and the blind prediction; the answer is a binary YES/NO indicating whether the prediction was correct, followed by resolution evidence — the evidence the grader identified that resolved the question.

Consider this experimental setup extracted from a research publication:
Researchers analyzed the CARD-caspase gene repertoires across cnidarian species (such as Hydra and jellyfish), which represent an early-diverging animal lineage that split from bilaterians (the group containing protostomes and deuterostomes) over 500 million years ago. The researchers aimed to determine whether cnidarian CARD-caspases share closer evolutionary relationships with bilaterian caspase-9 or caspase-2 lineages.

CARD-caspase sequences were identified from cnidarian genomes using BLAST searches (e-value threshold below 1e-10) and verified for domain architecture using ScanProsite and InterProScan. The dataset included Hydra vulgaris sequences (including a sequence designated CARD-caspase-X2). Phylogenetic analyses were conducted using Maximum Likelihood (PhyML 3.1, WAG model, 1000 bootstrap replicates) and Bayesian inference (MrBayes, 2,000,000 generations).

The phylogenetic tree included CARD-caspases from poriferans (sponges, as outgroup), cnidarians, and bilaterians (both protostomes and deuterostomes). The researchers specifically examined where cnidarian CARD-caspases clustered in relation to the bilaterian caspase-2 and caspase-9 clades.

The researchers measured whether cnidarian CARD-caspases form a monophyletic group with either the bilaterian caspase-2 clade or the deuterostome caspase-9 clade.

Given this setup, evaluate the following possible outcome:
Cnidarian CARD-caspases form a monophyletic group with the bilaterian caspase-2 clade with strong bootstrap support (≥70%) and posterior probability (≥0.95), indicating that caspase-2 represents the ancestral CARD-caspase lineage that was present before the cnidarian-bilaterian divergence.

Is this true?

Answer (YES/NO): NO